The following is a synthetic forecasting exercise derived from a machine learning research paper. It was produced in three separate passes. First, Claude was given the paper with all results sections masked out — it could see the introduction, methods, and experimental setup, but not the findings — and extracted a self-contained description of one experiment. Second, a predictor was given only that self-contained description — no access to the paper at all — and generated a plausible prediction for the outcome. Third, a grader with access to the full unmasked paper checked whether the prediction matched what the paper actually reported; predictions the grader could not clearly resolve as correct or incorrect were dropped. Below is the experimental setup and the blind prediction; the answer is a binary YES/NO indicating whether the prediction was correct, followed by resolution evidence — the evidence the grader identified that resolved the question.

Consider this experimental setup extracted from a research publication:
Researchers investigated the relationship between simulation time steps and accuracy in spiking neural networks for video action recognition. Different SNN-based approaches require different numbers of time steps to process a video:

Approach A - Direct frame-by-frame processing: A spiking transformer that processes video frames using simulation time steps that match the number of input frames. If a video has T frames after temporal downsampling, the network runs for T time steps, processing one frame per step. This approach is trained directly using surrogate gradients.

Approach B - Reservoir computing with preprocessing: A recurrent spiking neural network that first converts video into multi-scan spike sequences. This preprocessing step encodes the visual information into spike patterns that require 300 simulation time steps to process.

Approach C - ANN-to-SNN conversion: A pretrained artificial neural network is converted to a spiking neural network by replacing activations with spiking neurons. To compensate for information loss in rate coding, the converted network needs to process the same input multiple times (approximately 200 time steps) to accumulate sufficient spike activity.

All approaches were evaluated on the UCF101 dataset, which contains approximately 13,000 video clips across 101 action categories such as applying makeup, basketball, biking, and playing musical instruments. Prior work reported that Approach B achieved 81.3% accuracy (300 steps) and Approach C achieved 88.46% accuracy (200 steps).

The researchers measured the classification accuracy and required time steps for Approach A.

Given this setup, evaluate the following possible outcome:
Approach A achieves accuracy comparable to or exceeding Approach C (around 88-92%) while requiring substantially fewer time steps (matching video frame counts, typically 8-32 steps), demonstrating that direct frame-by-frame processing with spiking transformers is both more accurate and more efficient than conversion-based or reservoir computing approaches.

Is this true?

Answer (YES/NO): NO